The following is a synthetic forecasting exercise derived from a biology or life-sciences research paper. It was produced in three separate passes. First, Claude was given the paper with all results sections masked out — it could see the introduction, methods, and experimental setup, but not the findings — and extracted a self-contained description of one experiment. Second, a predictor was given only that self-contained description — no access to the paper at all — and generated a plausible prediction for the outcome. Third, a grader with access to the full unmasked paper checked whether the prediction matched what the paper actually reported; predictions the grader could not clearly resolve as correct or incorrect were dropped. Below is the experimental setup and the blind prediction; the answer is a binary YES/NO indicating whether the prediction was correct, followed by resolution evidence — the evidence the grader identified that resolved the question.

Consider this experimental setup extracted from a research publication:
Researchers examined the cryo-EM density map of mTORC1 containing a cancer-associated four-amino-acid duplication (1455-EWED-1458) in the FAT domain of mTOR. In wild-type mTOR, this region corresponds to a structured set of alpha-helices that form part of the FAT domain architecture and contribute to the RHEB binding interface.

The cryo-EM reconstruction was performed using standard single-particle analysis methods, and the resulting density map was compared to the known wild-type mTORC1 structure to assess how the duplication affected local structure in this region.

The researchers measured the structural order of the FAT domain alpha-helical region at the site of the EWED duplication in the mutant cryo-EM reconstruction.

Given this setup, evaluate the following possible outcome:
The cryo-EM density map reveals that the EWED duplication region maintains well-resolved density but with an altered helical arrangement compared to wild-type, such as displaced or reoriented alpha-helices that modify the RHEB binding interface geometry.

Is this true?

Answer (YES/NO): NO